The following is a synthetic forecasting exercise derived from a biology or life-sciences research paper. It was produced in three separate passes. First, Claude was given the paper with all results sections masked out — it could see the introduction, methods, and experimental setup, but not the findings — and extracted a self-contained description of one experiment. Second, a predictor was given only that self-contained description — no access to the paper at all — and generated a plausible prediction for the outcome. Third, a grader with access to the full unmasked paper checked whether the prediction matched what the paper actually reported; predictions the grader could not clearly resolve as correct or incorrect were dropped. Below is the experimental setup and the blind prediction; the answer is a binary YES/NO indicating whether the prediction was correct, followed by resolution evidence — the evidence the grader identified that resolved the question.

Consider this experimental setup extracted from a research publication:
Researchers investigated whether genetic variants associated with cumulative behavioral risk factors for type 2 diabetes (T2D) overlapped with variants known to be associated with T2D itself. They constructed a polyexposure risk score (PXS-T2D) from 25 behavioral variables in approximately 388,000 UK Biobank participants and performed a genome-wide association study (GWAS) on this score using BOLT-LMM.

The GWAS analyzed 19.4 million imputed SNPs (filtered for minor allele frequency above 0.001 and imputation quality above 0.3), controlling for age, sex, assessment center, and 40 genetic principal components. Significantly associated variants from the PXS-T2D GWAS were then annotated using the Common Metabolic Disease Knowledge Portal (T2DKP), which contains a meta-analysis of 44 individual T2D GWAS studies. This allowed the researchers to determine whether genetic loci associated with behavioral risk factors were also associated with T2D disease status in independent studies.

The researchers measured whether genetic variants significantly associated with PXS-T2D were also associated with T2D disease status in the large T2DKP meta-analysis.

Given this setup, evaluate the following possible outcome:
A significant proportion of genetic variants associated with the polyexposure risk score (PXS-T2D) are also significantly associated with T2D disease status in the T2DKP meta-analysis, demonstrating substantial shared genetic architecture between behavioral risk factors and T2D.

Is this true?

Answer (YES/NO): NO